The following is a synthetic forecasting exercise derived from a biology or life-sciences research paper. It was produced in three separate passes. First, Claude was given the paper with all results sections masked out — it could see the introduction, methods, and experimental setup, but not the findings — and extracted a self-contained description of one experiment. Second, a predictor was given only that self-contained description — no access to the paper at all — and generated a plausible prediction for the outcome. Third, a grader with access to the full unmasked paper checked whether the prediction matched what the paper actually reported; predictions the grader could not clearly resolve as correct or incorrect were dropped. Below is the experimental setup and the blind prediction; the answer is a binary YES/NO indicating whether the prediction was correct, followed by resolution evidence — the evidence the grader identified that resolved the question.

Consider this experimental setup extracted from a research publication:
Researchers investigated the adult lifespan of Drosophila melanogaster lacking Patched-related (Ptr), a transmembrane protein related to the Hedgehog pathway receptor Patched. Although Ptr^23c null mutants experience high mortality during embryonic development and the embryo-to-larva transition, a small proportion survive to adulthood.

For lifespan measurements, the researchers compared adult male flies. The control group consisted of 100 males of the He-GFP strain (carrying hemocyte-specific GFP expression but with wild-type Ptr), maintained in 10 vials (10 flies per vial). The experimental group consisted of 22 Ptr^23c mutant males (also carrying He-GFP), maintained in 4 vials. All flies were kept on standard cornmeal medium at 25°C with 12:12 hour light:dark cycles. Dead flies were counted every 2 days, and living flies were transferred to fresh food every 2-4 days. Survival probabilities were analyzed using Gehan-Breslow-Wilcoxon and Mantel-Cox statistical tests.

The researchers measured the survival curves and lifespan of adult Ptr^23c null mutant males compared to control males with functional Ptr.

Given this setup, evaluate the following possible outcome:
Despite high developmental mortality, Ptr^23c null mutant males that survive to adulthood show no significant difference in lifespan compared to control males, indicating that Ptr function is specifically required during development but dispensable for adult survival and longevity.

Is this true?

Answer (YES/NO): NO